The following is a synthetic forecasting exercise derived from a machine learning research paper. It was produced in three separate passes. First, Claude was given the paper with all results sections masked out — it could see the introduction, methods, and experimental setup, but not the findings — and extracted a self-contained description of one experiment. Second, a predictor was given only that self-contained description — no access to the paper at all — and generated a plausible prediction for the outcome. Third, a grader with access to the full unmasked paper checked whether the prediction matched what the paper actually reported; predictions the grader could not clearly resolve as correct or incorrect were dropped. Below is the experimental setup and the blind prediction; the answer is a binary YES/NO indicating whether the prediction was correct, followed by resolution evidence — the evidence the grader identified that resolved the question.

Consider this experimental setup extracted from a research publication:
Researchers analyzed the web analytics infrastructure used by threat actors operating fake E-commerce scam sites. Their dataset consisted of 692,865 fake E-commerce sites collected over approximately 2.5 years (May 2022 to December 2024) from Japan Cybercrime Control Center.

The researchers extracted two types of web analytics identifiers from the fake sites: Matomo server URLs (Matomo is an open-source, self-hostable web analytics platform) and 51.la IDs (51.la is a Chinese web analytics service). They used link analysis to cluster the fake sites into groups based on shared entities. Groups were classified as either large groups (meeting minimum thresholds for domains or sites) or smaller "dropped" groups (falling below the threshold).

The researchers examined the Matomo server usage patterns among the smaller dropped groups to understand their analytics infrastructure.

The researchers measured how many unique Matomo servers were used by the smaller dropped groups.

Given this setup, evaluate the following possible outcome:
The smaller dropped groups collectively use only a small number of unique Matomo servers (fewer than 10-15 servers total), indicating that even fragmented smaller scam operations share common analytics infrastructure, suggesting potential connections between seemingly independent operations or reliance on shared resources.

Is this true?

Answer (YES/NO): NO